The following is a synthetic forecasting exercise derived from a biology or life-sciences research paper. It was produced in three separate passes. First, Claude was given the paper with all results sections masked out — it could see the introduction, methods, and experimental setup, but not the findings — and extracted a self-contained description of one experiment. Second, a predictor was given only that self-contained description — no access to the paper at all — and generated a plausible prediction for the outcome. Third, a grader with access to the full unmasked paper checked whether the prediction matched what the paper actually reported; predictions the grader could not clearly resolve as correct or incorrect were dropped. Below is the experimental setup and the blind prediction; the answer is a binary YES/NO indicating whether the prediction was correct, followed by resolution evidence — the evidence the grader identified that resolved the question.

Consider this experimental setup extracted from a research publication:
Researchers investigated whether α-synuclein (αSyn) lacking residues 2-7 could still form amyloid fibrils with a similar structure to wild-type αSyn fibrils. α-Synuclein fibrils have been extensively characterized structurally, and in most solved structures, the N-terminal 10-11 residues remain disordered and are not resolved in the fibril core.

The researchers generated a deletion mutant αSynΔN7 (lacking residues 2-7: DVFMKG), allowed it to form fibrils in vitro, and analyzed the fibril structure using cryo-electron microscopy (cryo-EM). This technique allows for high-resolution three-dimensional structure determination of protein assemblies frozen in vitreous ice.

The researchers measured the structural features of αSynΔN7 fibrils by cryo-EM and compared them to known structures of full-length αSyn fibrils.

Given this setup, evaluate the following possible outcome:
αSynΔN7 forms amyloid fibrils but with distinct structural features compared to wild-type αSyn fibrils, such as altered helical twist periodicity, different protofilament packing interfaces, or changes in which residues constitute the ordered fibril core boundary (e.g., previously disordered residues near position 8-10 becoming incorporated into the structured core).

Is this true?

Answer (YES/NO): NO